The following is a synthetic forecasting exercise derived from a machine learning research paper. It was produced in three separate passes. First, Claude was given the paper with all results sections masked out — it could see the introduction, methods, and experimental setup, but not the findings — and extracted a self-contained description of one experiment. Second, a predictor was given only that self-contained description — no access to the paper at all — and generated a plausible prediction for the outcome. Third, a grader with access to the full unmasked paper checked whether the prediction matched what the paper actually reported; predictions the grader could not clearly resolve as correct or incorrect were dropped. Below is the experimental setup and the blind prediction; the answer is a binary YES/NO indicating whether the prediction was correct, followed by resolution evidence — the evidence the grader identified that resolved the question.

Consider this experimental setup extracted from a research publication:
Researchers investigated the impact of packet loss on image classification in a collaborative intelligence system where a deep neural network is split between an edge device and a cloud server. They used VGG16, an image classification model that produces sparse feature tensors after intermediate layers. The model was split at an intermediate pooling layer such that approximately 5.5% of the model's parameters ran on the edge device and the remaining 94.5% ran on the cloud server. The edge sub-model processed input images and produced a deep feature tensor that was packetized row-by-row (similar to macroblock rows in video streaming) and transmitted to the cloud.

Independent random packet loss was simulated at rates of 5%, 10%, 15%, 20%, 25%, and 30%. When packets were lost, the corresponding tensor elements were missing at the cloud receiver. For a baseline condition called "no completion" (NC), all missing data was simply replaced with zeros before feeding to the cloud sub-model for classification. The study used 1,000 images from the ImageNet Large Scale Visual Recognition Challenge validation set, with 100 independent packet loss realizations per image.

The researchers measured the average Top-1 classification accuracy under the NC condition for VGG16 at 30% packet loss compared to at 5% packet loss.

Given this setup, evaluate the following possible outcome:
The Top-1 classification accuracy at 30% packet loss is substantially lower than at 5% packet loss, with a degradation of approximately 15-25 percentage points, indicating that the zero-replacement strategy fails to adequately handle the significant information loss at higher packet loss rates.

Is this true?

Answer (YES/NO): NO